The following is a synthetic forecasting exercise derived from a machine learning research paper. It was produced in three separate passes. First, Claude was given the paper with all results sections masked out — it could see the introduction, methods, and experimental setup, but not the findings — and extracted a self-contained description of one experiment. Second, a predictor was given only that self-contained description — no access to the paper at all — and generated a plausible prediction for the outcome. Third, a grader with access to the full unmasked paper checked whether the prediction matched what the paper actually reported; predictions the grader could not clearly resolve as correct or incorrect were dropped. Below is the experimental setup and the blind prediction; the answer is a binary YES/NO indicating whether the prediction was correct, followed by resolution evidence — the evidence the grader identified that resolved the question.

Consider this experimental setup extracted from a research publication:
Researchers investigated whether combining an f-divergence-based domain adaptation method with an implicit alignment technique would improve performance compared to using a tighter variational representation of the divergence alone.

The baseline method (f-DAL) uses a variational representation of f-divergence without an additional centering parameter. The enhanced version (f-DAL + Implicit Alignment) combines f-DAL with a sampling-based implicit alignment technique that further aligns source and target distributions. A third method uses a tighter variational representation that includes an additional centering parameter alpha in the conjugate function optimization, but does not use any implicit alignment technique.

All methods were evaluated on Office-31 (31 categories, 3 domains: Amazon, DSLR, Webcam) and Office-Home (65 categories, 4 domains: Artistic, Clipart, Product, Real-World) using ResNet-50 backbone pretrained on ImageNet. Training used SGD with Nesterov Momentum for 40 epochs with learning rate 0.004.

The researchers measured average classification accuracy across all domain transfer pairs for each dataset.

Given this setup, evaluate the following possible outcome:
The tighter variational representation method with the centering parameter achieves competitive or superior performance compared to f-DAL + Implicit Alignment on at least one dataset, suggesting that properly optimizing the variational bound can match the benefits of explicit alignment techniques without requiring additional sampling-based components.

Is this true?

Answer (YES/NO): YES